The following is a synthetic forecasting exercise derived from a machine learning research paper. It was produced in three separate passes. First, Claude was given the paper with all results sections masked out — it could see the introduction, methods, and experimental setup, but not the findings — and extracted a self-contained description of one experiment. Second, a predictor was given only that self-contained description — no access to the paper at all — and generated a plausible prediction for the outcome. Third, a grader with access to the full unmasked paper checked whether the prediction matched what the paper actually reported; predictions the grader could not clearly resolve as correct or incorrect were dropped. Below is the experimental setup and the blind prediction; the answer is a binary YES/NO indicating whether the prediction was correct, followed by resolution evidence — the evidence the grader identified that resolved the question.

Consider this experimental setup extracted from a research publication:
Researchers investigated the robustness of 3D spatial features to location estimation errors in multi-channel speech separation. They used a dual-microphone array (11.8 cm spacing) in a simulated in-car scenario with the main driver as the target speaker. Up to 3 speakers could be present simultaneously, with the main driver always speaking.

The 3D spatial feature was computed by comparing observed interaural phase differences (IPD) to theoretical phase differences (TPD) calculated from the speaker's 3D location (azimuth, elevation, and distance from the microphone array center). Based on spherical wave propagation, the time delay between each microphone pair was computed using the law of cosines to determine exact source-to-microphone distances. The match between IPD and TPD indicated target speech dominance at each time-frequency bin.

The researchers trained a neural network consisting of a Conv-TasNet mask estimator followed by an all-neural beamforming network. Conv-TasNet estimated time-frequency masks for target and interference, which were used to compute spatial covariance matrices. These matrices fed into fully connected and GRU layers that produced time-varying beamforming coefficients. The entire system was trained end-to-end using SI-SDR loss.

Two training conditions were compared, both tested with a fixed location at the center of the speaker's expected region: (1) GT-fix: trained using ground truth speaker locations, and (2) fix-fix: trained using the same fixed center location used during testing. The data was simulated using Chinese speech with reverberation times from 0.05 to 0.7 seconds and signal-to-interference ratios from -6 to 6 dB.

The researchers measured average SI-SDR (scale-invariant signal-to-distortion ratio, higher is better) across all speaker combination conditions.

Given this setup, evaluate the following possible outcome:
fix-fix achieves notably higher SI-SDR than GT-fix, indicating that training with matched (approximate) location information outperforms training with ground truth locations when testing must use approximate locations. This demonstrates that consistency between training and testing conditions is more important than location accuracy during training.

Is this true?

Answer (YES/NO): YES